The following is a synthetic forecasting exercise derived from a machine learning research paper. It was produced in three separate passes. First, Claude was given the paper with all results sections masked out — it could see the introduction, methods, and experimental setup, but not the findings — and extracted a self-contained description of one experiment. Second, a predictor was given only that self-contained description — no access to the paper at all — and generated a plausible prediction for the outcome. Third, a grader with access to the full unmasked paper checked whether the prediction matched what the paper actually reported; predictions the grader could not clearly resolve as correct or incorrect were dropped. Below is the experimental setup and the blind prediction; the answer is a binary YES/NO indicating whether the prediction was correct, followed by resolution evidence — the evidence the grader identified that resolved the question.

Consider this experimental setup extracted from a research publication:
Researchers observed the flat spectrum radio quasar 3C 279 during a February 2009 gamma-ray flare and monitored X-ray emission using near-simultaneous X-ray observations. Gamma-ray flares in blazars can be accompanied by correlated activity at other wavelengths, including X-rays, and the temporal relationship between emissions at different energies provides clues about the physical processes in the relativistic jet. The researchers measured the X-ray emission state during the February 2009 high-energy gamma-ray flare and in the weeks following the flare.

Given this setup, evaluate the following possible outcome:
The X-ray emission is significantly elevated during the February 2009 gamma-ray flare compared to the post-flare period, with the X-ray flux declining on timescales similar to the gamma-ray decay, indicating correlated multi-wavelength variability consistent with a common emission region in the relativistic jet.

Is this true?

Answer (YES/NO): NO